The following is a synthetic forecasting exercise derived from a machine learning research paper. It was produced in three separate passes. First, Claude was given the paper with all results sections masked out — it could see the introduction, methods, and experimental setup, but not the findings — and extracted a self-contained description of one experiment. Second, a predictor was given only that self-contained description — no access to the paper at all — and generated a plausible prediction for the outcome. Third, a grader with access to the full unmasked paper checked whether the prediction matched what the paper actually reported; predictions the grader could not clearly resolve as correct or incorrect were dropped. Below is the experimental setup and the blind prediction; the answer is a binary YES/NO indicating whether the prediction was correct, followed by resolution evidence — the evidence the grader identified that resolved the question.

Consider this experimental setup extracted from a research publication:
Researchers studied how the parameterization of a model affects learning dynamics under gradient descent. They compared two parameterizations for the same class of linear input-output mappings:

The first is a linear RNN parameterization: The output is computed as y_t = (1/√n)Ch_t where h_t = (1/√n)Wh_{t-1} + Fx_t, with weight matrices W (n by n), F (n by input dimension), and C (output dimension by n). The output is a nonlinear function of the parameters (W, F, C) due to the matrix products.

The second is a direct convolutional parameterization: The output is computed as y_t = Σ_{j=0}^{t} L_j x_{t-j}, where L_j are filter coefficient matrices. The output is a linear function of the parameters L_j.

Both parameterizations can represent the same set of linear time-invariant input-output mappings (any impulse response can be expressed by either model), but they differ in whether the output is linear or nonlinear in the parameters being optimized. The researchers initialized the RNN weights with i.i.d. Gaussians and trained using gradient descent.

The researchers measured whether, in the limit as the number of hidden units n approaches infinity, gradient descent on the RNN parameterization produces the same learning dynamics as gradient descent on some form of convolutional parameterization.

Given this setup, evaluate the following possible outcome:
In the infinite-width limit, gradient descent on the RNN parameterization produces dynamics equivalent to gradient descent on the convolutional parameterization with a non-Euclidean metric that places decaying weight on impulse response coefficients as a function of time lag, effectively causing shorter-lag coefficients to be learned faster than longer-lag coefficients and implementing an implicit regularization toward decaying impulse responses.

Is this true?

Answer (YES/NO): YES